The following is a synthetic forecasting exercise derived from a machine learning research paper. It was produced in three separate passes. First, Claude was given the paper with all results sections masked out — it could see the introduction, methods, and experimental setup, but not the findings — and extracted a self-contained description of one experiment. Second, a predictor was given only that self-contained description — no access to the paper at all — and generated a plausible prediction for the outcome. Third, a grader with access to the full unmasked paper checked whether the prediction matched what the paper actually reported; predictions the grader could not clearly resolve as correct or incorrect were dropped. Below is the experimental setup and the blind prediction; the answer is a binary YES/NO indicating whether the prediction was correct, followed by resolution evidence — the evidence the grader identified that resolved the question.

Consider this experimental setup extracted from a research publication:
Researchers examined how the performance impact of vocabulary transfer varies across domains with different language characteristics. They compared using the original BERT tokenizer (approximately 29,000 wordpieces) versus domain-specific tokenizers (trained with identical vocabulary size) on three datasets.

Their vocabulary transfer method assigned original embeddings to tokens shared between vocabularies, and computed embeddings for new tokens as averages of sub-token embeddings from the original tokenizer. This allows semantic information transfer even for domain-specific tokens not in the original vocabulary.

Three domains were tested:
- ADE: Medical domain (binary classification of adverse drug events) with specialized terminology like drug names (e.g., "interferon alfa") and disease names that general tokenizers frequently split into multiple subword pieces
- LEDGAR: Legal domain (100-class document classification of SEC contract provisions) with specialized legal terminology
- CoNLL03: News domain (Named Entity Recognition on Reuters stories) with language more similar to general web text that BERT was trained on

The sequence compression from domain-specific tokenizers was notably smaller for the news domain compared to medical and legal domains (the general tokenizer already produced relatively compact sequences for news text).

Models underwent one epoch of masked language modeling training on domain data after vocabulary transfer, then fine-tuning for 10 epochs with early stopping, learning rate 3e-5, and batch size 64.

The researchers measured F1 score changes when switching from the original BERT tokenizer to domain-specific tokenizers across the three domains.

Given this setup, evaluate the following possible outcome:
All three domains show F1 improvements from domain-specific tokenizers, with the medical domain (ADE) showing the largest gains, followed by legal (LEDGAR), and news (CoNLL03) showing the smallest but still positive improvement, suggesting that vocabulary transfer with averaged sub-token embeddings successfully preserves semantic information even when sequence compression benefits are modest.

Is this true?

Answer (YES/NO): NO